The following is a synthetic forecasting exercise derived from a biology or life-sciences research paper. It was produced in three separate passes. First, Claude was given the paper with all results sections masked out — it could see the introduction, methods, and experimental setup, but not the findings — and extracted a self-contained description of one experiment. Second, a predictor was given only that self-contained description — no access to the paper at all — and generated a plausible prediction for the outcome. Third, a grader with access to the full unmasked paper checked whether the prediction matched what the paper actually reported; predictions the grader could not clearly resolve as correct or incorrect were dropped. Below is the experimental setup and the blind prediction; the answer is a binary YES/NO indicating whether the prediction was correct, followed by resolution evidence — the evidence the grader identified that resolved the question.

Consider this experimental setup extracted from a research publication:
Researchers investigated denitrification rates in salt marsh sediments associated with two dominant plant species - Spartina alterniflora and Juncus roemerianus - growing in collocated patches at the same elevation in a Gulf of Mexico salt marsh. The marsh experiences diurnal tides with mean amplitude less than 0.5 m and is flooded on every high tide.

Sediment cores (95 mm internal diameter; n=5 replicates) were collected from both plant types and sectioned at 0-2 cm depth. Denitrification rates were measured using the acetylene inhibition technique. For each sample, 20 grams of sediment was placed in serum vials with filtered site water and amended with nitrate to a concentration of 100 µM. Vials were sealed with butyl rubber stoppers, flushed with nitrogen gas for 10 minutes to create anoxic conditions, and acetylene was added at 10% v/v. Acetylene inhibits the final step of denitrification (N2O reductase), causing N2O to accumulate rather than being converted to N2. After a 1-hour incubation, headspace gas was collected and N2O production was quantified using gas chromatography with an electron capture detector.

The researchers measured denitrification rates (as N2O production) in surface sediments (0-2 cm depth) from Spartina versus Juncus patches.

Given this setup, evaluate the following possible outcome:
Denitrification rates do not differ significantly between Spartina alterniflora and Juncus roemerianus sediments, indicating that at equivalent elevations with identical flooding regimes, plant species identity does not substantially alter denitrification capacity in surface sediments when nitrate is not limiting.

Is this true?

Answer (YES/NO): NO